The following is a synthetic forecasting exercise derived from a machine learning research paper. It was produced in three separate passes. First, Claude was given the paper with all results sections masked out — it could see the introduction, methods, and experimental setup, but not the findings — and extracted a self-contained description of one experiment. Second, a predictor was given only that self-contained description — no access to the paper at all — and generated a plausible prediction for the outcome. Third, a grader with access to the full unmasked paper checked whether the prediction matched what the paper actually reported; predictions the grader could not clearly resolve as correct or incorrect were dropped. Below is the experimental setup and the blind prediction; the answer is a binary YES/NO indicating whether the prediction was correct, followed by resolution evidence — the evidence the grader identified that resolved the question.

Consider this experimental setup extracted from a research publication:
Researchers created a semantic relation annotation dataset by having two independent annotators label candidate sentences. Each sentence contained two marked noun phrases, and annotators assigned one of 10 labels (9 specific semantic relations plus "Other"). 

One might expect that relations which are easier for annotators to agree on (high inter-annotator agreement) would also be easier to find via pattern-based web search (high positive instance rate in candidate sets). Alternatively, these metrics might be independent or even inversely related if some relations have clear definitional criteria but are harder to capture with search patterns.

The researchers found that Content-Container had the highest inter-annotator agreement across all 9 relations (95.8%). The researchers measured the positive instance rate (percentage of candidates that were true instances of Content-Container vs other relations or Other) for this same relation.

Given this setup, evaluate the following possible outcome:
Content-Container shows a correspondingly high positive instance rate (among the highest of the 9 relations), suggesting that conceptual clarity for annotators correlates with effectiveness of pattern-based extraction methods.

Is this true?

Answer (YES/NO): NO